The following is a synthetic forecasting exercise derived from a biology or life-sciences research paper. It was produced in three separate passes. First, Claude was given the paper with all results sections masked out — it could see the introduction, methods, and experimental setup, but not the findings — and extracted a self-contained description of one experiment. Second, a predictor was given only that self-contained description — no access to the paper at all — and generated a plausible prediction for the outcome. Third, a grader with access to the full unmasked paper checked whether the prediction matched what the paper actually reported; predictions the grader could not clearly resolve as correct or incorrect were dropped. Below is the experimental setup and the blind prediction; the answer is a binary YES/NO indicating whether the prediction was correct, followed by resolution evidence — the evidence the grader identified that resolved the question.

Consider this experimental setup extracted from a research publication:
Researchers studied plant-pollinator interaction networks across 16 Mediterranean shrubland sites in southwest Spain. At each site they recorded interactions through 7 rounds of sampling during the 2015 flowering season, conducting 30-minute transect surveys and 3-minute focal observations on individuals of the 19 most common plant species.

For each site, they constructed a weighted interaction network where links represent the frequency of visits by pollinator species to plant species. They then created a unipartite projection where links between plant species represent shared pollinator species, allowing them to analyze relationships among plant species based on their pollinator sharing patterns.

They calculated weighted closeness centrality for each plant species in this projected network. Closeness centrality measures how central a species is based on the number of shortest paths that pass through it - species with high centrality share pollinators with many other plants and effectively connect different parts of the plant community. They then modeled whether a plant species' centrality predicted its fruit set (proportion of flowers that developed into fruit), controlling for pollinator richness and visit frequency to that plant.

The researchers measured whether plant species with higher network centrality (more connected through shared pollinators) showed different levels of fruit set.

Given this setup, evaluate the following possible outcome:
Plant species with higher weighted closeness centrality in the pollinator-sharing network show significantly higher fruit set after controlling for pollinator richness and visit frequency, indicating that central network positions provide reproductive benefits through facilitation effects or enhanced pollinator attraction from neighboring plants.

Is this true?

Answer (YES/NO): YES